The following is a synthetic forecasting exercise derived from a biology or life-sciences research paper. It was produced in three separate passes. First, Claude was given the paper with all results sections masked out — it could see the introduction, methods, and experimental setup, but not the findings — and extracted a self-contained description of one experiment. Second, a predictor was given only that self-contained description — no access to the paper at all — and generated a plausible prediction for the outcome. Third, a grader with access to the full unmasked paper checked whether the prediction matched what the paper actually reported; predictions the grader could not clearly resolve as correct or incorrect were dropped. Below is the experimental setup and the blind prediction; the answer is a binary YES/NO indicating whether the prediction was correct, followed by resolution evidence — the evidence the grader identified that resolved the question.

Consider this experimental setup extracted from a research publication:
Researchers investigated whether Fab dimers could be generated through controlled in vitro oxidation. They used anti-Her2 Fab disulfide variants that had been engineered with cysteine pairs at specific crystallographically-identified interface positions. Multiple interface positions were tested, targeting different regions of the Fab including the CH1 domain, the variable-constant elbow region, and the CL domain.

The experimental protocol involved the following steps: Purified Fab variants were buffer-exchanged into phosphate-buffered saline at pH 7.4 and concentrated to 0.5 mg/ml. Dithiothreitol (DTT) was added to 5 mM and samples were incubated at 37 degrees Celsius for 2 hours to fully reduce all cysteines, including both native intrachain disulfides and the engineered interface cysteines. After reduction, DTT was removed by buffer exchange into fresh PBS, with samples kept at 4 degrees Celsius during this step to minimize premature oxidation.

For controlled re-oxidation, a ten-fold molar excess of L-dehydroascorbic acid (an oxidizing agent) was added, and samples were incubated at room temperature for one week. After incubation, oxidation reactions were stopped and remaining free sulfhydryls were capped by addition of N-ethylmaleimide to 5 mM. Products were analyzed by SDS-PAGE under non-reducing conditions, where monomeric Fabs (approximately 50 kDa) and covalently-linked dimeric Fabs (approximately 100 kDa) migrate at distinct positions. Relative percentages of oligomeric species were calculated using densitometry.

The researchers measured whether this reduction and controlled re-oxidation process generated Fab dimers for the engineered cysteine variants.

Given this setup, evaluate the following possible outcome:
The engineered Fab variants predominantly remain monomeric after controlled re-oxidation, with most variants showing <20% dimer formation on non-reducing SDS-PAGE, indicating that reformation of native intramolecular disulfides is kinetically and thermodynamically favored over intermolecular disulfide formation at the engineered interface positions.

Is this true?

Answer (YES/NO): NO